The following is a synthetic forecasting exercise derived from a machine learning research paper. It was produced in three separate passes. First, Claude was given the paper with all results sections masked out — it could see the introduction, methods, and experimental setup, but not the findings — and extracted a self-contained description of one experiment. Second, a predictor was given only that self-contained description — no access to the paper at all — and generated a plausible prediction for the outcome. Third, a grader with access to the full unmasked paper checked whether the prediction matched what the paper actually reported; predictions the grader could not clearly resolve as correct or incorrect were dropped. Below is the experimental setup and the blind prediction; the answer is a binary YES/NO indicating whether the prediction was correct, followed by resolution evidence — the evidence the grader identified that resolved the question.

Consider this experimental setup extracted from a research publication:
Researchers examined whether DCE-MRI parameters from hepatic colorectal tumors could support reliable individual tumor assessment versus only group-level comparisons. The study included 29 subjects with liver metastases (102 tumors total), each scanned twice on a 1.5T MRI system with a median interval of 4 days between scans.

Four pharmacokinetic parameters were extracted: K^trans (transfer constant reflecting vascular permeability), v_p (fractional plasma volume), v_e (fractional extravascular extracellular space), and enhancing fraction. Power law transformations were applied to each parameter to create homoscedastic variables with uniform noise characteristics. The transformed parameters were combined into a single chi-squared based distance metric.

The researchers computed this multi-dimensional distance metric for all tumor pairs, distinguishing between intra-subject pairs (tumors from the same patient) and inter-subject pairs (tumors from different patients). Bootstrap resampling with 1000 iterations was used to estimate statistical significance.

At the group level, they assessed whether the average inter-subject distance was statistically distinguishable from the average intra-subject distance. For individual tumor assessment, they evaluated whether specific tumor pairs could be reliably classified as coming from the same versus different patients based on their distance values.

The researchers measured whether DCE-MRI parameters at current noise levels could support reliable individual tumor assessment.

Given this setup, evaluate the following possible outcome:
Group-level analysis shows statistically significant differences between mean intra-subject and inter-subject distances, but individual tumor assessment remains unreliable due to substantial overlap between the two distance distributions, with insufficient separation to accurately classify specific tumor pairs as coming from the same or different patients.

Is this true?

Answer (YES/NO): YES